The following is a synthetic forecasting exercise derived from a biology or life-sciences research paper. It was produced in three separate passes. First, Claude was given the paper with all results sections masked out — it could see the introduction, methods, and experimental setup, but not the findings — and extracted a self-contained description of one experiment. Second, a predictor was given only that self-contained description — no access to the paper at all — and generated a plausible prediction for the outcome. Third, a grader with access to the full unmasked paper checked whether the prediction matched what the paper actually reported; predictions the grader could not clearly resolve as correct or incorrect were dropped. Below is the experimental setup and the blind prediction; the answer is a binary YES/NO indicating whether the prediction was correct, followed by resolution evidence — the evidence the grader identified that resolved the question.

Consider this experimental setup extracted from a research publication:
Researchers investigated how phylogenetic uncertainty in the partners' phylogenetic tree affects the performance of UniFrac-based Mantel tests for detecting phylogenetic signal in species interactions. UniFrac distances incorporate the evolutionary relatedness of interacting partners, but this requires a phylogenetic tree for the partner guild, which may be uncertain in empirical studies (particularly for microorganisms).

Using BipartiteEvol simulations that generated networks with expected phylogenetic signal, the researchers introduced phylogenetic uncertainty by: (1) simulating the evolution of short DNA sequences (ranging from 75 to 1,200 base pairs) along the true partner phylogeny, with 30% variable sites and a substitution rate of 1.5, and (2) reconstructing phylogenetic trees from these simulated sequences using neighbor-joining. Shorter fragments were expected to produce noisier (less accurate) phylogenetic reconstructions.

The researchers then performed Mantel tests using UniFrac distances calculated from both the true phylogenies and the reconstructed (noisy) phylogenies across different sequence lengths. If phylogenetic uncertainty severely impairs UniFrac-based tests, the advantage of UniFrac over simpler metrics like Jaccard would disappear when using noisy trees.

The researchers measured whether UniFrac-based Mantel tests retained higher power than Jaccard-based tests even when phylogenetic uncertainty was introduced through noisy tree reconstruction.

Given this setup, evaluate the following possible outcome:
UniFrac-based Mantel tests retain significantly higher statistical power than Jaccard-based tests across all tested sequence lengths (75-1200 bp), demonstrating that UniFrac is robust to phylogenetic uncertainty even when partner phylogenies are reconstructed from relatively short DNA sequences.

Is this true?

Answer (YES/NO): YES